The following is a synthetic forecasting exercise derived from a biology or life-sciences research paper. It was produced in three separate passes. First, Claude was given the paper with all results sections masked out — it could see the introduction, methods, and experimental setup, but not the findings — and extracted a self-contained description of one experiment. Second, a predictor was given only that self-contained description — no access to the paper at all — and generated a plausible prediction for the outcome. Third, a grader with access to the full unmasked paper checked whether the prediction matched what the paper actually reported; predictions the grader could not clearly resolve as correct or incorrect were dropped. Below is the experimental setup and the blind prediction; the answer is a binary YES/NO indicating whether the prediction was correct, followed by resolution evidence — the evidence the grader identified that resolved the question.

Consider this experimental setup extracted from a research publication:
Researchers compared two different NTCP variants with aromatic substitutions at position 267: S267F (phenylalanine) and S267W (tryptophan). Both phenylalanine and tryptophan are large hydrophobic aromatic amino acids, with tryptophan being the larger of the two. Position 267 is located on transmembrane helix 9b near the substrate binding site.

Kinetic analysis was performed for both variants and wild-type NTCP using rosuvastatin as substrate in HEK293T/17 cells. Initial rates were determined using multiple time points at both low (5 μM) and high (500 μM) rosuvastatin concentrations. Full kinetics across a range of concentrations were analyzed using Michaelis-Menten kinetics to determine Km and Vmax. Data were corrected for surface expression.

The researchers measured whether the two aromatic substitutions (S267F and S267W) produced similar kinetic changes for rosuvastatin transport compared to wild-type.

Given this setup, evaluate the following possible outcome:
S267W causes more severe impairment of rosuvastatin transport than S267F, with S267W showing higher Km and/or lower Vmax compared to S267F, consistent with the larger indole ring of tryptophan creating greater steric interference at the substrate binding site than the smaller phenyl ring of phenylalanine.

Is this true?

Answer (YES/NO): NO